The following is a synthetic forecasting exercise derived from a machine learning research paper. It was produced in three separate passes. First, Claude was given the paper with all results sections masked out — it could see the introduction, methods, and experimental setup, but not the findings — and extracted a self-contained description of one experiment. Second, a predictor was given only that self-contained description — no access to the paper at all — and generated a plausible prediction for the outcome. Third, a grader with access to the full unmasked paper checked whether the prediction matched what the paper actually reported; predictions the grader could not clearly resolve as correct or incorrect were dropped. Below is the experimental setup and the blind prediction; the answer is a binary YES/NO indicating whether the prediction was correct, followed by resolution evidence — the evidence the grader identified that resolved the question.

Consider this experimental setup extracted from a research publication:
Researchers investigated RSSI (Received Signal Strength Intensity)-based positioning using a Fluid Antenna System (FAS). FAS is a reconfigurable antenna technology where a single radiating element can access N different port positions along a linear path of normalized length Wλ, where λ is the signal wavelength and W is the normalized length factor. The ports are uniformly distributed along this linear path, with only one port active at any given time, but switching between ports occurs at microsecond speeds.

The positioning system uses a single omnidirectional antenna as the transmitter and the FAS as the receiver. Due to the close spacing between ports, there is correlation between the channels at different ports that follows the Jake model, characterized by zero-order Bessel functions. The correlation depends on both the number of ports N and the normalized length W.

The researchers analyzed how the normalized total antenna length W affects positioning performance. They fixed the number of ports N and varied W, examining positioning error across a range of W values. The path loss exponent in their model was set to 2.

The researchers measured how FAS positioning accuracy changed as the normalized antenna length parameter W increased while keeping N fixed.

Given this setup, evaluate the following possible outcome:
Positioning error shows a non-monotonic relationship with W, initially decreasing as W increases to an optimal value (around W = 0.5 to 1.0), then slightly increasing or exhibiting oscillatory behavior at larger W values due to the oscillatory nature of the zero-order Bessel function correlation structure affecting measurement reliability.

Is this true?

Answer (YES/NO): NO